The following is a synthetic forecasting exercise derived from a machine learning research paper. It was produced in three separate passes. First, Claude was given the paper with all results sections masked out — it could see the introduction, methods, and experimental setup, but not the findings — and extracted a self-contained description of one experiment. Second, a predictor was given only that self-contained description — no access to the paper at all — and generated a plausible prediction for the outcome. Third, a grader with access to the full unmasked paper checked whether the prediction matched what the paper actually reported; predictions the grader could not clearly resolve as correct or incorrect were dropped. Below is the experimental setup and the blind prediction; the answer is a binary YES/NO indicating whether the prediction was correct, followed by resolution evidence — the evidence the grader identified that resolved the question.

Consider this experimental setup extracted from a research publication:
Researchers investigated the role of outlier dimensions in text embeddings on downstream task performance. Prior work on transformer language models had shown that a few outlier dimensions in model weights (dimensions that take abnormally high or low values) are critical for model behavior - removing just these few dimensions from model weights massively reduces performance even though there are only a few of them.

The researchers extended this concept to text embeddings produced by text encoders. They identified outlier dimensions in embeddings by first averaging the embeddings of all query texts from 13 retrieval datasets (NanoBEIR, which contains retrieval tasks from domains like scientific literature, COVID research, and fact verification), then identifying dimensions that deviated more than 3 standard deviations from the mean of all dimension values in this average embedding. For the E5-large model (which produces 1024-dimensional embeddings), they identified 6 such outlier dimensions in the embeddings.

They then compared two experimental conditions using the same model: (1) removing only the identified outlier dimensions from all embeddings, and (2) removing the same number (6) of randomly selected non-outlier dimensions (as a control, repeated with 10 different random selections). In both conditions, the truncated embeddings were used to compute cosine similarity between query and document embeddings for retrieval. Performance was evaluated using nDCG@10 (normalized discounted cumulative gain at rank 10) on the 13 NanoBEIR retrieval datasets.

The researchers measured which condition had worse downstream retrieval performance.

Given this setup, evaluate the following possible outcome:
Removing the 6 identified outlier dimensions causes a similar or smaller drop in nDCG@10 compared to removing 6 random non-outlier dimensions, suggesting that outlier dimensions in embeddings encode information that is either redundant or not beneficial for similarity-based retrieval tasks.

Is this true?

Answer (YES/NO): YES